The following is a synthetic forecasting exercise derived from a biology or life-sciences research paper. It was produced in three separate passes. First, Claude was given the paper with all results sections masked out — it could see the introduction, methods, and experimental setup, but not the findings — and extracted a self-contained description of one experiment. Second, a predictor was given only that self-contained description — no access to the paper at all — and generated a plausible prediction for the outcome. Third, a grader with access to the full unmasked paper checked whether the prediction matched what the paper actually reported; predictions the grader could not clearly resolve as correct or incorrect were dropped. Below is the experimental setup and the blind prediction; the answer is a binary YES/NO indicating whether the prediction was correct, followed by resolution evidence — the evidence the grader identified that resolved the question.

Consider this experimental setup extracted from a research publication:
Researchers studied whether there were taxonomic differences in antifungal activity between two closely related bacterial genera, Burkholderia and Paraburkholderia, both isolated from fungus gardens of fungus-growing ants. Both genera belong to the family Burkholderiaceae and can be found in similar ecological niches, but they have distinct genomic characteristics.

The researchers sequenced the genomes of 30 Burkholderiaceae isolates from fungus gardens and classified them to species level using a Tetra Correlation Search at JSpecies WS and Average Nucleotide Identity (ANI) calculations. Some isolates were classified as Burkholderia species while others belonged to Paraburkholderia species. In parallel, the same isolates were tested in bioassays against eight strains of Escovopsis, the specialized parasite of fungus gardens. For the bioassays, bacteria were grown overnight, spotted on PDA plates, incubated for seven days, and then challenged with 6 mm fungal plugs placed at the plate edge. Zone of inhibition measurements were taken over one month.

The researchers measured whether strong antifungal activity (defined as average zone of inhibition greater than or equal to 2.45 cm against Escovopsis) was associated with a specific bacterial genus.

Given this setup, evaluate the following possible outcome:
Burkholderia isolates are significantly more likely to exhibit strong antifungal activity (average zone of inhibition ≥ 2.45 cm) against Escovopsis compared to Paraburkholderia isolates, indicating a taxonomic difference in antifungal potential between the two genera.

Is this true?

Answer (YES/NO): YES